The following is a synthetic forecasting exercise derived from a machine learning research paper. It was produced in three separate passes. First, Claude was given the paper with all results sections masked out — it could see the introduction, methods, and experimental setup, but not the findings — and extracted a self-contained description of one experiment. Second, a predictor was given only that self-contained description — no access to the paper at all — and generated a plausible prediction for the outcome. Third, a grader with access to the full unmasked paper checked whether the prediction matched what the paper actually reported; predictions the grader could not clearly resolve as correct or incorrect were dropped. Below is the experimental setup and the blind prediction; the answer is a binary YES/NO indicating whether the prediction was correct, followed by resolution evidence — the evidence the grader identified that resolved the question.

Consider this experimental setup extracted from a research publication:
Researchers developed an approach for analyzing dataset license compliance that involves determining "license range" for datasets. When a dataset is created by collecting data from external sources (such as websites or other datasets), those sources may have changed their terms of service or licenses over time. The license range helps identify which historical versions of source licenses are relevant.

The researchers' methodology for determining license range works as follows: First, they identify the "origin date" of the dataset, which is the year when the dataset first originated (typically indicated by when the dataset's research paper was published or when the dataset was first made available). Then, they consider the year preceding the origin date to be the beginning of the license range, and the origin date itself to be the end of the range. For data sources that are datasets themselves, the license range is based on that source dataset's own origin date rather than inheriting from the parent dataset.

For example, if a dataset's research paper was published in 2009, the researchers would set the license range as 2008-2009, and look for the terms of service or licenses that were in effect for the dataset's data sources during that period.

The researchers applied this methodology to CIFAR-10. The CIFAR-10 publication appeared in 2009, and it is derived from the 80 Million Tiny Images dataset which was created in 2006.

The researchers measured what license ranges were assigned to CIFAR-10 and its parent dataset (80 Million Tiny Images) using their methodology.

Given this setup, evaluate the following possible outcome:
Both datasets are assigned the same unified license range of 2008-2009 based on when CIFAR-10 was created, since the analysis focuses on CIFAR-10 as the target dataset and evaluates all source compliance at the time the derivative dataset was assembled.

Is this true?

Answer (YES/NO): NO